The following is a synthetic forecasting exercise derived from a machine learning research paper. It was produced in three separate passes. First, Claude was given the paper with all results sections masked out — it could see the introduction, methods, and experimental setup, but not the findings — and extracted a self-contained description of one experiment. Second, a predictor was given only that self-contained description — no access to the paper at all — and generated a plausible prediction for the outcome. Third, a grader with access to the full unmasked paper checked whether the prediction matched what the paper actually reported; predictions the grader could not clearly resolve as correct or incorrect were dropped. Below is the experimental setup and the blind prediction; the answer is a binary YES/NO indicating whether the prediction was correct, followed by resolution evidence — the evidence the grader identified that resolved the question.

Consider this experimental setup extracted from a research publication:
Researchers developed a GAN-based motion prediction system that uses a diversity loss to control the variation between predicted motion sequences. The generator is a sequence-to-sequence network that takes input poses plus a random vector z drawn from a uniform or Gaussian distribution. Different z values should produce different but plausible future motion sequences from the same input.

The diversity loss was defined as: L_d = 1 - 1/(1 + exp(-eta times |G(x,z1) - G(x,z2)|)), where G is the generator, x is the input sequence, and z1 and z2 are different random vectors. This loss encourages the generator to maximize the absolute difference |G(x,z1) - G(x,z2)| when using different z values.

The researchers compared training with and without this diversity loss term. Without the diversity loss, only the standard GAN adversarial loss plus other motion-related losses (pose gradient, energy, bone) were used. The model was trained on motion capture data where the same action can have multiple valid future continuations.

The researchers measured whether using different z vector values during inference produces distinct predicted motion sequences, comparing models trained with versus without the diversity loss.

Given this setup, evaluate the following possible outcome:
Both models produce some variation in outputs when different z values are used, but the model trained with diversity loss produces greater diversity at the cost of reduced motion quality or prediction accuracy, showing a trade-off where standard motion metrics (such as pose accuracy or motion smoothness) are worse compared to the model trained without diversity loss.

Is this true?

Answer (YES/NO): NO